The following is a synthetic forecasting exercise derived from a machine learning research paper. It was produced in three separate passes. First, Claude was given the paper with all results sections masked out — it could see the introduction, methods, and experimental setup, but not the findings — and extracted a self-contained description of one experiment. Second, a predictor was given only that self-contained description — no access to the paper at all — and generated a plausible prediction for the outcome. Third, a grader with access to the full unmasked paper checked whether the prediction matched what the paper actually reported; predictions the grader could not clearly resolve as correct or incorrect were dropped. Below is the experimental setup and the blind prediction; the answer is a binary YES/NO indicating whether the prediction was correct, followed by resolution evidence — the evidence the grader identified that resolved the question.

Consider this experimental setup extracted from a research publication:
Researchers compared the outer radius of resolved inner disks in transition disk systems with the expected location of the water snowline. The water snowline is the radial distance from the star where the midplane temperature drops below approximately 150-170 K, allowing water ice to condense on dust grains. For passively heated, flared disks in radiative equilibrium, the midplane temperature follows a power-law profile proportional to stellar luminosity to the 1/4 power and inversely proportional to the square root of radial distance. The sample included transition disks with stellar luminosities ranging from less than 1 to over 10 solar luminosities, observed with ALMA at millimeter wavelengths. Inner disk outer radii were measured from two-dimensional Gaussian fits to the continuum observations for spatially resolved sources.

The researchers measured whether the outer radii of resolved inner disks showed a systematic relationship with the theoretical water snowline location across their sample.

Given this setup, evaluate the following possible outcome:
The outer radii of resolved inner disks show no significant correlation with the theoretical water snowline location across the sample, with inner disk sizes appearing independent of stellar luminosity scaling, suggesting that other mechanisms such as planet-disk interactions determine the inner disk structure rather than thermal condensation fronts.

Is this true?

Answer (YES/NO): YES